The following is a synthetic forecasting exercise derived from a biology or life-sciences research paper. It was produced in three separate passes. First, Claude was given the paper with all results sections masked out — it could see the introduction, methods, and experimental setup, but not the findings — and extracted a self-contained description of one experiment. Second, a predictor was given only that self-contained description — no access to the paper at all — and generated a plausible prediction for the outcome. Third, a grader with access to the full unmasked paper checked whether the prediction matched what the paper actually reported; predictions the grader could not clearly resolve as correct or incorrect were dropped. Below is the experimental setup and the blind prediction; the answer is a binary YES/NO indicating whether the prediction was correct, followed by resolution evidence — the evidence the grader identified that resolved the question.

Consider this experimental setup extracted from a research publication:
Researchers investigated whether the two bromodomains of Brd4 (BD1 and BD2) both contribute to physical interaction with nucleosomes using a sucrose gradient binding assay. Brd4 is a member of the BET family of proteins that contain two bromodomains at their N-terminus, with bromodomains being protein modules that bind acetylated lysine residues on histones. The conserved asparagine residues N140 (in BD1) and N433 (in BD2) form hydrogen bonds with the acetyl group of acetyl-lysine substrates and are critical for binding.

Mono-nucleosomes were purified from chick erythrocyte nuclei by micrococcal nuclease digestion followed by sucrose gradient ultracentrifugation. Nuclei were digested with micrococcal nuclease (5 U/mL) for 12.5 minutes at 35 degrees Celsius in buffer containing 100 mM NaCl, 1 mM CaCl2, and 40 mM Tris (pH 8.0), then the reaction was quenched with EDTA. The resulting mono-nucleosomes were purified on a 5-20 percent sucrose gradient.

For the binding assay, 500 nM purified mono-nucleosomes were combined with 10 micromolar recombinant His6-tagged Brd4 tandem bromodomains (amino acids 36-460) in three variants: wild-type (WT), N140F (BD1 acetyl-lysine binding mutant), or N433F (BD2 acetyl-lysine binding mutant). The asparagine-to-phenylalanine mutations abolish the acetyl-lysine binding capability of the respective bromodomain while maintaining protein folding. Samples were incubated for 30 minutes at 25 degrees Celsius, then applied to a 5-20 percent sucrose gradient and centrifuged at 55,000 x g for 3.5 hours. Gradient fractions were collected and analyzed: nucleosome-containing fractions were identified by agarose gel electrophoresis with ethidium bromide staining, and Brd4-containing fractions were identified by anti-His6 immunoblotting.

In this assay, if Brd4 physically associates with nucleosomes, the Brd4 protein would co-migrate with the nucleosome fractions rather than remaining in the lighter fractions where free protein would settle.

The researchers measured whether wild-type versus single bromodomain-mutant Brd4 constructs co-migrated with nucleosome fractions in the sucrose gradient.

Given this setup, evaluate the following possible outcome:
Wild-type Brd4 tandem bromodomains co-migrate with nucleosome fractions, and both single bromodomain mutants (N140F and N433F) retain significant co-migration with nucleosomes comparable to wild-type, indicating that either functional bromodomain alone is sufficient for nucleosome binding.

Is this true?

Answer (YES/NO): YES